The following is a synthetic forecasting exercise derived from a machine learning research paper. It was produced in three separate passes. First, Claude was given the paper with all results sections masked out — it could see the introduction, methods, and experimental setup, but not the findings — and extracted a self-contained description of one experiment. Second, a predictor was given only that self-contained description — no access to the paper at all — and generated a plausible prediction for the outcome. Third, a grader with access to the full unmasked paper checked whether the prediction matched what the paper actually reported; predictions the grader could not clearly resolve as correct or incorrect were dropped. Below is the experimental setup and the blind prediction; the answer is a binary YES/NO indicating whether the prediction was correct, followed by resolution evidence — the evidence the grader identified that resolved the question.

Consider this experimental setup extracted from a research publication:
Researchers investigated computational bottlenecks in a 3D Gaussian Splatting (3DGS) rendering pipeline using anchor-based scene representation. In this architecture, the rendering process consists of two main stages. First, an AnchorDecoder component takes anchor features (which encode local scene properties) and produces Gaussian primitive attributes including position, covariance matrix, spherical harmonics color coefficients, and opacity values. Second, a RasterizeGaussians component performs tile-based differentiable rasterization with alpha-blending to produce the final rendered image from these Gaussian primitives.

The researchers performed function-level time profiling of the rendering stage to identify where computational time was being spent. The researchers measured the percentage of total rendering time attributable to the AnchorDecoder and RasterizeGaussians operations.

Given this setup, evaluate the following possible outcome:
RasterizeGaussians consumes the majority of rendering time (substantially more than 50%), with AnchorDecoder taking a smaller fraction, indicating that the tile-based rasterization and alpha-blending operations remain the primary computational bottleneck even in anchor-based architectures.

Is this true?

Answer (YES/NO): NO